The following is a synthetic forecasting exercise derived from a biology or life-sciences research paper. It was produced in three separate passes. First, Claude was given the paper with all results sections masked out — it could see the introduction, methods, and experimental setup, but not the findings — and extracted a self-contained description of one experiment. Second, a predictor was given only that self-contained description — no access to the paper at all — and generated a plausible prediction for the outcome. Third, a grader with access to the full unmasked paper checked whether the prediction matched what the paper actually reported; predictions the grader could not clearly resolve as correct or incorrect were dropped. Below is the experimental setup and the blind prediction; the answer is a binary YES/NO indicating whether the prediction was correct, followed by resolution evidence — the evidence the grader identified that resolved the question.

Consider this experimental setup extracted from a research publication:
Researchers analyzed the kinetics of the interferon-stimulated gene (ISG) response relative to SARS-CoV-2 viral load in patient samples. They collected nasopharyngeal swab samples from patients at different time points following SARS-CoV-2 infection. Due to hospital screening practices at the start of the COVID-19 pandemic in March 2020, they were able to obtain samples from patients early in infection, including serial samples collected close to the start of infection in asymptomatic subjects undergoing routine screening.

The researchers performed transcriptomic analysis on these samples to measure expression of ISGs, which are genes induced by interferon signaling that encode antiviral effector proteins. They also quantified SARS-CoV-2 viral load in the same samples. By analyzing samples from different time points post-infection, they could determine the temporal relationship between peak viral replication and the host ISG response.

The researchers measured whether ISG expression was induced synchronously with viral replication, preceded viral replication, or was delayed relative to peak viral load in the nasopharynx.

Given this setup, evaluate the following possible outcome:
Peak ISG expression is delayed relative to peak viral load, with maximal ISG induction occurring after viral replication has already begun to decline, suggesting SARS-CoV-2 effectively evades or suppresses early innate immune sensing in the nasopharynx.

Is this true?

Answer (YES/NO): YES